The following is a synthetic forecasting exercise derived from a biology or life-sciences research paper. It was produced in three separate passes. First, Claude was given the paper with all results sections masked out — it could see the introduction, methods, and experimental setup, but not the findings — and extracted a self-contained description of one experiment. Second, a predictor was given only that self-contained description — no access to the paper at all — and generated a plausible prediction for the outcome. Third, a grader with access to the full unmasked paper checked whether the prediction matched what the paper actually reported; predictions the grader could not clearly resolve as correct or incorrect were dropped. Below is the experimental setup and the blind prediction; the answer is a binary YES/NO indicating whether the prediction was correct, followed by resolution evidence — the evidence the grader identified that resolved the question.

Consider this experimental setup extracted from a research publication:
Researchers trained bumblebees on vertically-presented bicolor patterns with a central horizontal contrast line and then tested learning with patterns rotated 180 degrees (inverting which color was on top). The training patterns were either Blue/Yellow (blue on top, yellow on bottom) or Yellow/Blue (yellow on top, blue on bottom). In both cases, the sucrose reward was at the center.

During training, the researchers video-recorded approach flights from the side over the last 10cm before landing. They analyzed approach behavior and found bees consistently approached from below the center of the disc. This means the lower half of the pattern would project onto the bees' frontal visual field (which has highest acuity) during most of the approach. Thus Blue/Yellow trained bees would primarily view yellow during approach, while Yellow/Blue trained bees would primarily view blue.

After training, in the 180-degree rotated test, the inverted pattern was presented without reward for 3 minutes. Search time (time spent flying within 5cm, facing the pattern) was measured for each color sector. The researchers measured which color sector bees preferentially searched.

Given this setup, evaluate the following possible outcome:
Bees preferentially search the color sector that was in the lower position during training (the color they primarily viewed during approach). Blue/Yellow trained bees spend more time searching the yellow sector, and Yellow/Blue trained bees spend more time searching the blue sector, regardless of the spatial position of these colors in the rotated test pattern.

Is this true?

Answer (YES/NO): YES